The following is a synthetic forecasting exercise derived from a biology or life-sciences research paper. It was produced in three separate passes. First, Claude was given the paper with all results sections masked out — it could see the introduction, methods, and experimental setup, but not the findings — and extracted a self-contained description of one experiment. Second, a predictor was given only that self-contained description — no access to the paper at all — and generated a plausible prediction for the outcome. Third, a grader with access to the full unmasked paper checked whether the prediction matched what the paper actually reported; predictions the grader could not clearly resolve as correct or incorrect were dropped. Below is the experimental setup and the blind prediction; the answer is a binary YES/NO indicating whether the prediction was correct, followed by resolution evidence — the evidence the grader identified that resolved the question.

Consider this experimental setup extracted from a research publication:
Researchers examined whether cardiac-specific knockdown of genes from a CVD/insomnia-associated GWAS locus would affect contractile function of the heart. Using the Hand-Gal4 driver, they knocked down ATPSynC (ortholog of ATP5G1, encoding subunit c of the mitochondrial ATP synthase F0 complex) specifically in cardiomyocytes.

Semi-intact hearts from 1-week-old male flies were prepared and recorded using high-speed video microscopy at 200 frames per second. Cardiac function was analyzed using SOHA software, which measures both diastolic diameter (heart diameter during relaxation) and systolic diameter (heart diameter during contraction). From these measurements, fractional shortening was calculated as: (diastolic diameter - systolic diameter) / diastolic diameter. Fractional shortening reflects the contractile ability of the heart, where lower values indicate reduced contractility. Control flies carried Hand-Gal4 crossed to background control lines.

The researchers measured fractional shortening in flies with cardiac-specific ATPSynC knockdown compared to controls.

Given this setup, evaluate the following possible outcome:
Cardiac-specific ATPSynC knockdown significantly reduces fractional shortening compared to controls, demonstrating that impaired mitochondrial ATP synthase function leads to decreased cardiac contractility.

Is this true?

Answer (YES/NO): YES